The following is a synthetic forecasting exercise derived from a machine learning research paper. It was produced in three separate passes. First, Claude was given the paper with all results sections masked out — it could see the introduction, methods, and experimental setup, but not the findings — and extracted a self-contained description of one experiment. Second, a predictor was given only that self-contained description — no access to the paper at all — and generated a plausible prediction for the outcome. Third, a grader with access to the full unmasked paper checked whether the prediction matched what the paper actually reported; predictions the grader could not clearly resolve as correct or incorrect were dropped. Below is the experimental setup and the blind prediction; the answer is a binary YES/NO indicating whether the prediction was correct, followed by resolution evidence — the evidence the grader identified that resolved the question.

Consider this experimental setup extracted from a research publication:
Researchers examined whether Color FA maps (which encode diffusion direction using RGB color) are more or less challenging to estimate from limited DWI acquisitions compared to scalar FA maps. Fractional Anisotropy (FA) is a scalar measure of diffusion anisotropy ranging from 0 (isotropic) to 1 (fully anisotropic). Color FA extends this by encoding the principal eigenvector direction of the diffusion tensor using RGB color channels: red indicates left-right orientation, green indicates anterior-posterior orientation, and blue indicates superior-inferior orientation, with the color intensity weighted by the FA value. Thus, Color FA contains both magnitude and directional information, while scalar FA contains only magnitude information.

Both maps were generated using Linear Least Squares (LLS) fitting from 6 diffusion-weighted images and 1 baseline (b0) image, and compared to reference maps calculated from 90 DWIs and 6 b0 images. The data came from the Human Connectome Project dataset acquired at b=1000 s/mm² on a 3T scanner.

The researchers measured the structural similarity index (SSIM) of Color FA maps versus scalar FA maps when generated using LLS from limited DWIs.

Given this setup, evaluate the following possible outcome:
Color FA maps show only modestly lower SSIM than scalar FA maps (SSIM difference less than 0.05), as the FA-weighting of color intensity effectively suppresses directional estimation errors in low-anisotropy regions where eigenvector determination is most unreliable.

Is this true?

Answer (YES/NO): YES